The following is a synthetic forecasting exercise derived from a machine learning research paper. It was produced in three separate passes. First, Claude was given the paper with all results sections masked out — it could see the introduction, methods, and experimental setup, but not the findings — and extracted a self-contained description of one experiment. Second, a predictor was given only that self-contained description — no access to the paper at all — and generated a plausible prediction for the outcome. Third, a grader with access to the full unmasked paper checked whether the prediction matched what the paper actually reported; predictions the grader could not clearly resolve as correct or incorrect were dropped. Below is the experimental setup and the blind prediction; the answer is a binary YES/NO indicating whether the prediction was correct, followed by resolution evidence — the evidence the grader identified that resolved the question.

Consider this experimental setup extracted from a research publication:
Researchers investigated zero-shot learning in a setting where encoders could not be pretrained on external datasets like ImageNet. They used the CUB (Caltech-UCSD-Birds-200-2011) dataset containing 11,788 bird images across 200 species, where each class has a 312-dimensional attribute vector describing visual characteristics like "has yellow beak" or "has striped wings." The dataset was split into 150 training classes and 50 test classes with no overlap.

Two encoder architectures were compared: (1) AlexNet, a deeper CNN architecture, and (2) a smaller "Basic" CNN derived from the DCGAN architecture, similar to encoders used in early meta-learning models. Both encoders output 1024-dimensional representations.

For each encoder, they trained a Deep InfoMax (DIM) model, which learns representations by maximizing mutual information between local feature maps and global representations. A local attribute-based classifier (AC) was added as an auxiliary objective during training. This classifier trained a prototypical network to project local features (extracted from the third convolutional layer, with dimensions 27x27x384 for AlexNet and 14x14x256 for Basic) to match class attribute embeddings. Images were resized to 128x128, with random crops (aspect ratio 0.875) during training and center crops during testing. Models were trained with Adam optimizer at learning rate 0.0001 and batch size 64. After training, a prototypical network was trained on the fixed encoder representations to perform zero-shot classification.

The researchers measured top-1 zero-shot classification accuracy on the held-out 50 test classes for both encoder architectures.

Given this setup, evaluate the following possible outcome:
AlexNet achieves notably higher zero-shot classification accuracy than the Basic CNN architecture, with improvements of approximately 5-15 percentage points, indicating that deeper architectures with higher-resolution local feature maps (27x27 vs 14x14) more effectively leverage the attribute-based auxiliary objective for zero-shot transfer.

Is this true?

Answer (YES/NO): NO